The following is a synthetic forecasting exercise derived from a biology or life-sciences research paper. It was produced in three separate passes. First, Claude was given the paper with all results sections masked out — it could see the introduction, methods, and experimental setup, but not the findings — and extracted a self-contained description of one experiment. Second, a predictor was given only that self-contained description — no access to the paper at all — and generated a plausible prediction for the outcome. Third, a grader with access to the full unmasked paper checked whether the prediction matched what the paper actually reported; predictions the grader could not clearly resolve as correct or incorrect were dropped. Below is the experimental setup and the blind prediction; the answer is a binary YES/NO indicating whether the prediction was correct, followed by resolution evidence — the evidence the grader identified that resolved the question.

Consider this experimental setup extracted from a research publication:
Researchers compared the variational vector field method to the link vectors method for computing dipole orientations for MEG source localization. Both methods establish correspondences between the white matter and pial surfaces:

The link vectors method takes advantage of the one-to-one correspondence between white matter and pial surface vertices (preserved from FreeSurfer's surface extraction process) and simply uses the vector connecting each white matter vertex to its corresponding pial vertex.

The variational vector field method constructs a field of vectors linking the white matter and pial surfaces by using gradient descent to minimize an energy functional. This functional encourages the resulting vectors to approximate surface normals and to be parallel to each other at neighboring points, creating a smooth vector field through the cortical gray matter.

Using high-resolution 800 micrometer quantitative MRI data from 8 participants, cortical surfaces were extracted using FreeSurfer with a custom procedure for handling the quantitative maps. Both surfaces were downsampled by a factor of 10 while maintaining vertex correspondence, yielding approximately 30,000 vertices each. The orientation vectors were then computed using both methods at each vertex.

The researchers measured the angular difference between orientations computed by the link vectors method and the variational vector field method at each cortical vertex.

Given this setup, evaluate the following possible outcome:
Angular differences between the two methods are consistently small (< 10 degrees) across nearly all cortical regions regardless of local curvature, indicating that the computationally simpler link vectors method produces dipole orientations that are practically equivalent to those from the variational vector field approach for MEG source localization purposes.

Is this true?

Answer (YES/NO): NO